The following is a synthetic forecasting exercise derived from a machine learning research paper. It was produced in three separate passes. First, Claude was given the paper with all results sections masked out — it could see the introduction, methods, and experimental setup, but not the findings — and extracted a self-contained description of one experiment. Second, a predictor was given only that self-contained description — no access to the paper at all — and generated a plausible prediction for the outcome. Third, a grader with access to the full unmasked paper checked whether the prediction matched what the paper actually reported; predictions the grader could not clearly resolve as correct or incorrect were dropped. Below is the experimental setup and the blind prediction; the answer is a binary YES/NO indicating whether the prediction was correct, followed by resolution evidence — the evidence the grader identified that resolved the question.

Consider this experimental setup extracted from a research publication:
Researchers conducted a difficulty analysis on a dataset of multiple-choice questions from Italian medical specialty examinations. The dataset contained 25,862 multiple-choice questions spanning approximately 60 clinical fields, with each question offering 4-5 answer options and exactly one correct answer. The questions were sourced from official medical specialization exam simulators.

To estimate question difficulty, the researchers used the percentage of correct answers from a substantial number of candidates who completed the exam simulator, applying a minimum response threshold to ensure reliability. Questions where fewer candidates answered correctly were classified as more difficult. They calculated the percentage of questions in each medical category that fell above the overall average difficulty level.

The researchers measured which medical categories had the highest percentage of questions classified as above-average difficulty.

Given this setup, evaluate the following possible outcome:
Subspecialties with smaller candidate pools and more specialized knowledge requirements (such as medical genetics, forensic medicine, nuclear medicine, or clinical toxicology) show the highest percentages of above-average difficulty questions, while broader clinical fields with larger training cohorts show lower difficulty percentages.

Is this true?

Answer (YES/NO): NO